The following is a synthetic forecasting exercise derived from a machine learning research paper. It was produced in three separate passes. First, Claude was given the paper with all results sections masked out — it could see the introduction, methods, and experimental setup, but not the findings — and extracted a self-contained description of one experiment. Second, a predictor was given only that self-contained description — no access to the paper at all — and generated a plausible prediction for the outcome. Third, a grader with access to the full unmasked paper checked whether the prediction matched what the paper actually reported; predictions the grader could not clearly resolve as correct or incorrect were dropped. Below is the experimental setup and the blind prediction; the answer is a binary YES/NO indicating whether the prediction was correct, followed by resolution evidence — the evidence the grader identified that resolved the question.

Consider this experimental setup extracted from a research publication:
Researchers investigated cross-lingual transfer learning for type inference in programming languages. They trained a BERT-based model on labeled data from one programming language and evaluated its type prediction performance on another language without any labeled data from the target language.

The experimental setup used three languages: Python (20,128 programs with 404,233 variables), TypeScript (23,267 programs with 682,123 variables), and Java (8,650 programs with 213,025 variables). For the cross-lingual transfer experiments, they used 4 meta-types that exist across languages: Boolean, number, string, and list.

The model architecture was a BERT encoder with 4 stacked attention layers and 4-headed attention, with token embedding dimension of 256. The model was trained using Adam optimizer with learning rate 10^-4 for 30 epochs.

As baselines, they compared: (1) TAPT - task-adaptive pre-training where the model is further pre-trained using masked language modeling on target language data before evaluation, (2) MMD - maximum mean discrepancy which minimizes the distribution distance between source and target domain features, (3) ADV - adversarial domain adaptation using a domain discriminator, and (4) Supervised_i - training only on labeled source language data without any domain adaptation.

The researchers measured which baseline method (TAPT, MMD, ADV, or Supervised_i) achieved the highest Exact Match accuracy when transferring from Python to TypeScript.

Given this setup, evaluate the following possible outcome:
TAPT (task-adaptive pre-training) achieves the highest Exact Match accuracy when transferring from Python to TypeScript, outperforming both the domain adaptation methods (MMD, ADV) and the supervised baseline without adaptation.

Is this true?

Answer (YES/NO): NO